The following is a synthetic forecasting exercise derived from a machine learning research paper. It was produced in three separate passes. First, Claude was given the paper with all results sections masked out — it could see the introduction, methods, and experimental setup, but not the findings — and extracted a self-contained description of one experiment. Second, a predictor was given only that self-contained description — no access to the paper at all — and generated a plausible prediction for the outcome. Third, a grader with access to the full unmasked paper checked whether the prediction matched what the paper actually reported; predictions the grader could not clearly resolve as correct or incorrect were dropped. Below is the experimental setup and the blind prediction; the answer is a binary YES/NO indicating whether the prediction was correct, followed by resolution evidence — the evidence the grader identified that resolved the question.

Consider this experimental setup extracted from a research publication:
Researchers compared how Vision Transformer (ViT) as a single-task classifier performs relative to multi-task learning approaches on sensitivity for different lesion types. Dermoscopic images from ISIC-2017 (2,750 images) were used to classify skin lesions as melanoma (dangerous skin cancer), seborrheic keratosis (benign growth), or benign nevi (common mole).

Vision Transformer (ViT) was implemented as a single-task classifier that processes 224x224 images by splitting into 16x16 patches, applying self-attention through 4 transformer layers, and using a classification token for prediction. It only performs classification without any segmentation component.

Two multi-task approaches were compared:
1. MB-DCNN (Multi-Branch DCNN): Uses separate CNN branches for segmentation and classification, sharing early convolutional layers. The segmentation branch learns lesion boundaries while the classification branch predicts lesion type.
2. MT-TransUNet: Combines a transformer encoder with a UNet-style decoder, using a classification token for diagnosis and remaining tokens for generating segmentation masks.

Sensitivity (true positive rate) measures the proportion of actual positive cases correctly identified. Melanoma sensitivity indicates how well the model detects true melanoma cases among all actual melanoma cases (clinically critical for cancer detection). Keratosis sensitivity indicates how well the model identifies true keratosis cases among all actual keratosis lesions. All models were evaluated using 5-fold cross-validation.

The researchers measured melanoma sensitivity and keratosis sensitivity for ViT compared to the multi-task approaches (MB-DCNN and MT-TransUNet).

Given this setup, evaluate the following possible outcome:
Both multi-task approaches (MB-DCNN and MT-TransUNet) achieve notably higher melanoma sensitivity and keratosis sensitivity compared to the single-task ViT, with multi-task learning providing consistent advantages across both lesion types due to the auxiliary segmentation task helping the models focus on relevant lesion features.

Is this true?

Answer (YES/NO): NO